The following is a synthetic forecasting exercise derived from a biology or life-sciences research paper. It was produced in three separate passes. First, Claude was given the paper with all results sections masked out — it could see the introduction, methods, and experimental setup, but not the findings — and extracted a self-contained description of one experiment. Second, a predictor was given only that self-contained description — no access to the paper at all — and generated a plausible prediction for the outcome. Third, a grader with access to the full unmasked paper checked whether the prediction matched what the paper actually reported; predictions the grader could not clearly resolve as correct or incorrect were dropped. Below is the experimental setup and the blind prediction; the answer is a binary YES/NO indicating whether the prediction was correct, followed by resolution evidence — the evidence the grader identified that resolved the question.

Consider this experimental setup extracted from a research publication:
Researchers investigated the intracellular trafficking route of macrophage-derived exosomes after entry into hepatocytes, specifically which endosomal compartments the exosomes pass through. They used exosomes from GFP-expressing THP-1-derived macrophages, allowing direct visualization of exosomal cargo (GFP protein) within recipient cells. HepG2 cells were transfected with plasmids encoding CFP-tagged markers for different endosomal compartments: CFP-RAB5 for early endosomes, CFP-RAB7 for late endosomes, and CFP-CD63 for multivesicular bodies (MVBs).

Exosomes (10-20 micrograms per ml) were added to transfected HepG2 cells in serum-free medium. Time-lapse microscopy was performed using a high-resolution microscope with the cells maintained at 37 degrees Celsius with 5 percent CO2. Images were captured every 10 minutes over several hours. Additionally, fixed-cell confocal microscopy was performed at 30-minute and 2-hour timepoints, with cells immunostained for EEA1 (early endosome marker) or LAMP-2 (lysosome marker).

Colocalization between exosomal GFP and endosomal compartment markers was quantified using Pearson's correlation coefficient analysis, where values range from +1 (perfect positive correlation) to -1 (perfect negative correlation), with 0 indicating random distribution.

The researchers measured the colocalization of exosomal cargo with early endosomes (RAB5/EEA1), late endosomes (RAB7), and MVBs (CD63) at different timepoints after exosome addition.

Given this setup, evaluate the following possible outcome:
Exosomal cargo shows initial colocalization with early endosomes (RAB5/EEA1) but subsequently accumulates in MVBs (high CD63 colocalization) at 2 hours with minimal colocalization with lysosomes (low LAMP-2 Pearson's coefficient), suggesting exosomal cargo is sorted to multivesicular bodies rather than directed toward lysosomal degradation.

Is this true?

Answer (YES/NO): NO